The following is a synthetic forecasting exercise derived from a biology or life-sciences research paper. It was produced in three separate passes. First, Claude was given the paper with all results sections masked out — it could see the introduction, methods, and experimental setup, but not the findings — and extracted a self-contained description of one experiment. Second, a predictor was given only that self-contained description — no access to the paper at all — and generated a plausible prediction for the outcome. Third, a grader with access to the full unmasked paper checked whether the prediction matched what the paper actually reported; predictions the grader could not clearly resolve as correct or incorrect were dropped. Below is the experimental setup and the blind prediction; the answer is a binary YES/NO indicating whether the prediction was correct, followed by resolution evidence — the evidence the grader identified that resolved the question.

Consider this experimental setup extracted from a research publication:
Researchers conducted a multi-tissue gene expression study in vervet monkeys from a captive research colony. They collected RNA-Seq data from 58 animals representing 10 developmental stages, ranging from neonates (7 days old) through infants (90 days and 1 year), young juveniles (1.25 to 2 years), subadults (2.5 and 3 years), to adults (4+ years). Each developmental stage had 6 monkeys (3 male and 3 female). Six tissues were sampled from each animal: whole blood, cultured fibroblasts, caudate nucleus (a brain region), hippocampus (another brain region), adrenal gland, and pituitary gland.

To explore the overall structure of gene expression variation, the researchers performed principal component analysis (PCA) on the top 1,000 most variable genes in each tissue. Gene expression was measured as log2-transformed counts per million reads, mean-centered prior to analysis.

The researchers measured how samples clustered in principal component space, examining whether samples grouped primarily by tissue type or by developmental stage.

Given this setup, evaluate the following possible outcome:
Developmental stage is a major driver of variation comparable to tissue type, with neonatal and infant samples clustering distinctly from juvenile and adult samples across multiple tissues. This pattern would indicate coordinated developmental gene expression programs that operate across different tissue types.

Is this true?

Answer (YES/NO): NO